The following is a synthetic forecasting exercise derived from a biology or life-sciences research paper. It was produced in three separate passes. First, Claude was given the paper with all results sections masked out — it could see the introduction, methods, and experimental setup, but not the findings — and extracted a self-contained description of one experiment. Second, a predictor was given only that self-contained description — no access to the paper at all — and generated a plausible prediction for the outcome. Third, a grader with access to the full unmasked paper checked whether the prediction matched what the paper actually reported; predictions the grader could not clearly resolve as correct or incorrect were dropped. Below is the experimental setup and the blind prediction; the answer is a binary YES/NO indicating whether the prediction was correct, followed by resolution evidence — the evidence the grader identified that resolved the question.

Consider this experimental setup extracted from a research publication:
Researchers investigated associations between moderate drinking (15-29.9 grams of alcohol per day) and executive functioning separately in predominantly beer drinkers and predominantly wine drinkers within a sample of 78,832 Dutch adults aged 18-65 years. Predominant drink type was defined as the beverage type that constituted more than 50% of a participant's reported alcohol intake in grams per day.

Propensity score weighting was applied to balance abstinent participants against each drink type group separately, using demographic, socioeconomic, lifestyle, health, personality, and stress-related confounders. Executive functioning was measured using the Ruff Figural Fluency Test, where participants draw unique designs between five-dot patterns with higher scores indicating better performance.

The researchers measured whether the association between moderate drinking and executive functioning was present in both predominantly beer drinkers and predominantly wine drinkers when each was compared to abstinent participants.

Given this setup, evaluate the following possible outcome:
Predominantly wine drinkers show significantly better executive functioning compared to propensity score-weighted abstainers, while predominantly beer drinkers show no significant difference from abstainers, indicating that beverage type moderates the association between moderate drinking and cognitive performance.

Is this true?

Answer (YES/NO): NO